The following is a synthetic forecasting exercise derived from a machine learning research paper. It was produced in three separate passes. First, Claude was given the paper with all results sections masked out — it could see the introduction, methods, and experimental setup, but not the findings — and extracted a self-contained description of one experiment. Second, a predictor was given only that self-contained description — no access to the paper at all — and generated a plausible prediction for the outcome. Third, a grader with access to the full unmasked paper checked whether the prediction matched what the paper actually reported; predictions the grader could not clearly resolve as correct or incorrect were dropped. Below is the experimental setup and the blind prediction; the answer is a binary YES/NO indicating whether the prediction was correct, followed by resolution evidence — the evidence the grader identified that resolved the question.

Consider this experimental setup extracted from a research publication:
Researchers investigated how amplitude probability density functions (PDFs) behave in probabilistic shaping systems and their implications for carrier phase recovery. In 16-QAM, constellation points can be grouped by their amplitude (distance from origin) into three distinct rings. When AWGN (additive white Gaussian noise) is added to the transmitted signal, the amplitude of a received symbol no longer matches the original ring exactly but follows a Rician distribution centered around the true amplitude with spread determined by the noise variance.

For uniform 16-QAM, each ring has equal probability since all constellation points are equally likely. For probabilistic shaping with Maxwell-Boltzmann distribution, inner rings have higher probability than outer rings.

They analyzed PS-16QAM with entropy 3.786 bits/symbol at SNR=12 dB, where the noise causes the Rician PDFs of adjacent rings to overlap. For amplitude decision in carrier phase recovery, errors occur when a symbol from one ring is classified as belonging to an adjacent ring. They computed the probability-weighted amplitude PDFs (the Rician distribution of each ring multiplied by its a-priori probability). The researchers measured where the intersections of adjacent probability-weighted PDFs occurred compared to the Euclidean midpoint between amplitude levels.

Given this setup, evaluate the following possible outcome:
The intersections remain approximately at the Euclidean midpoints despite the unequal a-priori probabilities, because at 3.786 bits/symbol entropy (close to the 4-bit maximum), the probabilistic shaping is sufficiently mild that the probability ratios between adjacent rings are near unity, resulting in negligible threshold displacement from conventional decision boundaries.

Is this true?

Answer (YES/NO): NO